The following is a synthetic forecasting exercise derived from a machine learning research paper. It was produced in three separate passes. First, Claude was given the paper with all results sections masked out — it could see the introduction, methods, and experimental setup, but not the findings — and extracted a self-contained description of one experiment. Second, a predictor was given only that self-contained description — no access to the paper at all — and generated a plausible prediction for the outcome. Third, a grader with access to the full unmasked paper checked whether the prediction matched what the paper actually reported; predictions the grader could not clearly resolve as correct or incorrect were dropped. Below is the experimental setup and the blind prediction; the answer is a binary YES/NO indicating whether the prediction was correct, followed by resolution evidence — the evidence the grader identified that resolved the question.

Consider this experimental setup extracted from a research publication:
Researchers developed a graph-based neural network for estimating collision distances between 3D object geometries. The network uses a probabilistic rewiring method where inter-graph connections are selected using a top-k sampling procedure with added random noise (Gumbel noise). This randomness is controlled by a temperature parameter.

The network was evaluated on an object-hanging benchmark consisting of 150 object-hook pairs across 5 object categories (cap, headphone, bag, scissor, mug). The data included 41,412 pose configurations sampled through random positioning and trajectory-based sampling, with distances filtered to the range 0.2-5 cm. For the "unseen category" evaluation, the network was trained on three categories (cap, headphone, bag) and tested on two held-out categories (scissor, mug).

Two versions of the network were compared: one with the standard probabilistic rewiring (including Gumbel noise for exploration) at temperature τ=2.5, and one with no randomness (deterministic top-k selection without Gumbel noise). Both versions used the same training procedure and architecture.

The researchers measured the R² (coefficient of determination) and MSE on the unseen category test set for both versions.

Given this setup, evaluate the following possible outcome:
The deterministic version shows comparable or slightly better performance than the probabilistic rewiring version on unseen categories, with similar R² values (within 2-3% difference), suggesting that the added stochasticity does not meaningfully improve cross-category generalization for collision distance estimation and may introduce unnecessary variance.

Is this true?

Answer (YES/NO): NO